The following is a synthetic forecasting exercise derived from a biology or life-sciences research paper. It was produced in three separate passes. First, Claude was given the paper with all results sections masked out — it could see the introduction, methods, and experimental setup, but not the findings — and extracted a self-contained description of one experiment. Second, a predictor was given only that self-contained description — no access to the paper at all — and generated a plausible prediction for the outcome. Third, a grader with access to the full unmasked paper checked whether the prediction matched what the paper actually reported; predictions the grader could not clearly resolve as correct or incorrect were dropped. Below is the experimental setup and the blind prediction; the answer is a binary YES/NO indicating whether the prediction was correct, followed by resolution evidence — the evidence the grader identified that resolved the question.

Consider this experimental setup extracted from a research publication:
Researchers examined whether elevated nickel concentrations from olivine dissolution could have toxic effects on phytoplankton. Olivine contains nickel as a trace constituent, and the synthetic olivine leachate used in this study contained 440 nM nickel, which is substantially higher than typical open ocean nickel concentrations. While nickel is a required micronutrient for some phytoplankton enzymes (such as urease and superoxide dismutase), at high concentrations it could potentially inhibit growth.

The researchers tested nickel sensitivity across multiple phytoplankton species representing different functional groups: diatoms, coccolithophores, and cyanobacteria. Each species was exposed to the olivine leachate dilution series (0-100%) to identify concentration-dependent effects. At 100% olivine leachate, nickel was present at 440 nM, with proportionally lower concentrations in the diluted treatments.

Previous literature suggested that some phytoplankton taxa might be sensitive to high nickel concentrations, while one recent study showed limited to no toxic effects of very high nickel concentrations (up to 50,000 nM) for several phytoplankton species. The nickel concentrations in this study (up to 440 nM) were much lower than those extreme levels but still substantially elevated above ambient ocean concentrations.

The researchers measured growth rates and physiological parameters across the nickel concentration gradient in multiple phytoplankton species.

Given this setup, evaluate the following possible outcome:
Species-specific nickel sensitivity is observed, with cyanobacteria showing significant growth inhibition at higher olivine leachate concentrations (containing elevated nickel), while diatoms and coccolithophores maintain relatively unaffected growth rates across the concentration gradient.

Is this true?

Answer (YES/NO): NO